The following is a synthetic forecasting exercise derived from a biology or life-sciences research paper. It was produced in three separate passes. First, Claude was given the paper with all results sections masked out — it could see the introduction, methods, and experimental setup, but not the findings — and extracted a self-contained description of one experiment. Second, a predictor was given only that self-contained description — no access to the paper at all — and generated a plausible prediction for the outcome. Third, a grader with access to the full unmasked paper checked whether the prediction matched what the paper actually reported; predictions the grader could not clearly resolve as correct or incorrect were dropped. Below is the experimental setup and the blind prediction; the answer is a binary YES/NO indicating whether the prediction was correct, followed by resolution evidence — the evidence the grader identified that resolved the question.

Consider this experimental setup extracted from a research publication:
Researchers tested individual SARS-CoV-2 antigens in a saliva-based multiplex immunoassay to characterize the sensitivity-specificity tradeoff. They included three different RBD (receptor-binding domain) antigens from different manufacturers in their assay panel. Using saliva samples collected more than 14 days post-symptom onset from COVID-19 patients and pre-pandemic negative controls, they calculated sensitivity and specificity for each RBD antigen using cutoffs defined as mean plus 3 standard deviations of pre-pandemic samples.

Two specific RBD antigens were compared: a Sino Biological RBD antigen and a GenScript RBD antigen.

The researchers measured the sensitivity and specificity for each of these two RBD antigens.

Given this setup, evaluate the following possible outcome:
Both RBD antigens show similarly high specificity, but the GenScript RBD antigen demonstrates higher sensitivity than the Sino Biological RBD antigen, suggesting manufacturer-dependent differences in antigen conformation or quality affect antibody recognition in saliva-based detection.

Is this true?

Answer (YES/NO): NO